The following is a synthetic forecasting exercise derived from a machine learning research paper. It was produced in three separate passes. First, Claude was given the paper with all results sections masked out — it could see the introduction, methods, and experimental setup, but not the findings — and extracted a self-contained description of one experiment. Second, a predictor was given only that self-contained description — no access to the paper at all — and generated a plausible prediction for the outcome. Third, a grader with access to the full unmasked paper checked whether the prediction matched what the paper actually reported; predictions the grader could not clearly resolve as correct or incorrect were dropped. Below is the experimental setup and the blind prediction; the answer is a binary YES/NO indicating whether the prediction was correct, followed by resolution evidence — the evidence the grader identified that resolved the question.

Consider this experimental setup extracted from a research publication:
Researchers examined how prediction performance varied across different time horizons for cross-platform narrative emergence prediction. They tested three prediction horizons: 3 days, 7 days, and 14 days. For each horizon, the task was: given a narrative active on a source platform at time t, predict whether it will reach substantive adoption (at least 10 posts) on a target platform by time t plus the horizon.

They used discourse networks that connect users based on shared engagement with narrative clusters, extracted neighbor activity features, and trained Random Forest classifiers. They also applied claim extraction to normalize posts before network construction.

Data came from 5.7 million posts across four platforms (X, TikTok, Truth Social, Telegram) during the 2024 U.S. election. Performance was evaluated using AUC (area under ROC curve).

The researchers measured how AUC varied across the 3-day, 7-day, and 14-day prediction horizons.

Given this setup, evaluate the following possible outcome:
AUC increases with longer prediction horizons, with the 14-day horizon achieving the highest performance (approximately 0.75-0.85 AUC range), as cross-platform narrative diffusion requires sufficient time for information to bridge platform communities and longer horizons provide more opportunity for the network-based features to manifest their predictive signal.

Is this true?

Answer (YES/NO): NO